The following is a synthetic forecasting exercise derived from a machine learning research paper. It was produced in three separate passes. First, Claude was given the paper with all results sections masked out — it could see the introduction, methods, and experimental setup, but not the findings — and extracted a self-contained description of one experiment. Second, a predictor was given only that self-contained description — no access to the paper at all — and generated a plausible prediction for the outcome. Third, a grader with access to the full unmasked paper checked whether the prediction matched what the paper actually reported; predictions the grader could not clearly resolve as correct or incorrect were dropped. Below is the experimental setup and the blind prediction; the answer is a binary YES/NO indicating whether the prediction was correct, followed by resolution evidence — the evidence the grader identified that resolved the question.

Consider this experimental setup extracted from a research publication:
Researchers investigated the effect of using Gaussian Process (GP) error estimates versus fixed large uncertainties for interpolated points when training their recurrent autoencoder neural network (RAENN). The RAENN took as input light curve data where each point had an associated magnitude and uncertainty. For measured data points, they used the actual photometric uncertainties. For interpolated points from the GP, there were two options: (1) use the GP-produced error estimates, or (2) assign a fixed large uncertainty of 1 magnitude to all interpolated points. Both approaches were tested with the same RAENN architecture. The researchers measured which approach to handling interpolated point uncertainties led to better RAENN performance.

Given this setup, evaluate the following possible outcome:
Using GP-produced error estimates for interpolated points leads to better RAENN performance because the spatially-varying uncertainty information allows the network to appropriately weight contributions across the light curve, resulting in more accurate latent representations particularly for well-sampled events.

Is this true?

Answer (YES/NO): NO